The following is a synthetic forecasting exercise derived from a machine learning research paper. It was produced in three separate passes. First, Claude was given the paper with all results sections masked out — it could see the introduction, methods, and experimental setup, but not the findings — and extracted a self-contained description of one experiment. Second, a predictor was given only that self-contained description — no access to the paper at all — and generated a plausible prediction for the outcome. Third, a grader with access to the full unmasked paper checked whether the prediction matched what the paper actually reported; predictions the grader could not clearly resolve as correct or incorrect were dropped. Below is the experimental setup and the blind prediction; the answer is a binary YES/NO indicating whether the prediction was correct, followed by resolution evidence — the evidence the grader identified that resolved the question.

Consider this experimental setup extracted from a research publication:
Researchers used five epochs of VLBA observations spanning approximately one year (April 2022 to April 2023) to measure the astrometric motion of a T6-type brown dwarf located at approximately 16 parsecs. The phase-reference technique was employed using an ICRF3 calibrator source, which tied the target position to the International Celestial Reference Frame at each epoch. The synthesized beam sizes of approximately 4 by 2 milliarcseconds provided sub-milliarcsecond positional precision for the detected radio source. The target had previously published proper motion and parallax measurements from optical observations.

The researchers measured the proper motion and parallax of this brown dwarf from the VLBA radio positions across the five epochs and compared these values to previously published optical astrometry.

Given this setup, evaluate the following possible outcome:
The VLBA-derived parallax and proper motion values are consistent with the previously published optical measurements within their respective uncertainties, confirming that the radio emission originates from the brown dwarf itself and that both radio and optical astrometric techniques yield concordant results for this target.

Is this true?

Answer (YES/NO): YES